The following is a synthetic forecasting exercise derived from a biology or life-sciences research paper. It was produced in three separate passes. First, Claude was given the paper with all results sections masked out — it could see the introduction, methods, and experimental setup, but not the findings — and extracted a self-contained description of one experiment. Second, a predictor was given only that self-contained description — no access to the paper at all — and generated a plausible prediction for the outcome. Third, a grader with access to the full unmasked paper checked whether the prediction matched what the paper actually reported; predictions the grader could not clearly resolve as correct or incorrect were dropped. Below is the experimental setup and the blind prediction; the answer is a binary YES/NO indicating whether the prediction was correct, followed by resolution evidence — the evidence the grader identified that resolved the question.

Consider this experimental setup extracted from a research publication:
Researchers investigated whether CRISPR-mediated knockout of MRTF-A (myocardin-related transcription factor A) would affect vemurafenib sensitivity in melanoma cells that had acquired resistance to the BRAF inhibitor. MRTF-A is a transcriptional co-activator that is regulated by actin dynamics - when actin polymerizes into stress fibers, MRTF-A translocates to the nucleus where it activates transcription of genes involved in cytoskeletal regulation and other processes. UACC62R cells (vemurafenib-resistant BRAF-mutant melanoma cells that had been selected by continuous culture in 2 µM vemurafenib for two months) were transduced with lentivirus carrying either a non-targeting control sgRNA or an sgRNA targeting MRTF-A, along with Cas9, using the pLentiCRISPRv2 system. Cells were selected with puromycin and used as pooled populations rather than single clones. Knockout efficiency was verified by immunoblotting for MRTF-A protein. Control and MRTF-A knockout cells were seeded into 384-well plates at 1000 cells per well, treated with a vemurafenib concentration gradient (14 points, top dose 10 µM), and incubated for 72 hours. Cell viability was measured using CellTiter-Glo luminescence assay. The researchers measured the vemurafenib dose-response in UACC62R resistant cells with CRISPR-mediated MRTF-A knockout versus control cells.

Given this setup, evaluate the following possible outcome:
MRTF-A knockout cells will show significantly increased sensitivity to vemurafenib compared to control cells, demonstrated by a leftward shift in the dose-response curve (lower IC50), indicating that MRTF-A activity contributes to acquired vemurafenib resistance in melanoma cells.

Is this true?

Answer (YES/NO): NO